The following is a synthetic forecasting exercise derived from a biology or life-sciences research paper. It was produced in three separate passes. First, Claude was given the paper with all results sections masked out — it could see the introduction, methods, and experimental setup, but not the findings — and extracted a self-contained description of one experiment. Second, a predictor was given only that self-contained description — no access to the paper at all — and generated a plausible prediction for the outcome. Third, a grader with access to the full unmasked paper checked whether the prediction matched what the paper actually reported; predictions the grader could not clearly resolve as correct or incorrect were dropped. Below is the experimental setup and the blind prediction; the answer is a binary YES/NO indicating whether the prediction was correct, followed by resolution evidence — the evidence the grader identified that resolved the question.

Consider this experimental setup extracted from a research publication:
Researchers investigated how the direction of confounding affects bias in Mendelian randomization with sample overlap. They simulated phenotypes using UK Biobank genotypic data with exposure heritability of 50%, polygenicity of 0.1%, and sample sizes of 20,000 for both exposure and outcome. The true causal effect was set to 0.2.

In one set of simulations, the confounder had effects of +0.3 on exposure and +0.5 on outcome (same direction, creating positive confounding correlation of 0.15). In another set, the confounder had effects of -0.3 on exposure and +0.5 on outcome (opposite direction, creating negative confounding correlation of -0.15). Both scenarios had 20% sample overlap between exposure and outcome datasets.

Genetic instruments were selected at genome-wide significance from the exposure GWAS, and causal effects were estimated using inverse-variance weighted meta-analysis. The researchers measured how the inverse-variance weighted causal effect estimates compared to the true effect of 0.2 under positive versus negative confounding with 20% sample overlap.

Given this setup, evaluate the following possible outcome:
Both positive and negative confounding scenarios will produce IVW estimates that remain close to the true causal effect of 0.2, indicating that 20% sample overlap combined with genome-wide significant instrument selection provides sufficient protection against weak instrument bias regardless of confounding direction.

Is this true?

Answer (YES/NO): NO